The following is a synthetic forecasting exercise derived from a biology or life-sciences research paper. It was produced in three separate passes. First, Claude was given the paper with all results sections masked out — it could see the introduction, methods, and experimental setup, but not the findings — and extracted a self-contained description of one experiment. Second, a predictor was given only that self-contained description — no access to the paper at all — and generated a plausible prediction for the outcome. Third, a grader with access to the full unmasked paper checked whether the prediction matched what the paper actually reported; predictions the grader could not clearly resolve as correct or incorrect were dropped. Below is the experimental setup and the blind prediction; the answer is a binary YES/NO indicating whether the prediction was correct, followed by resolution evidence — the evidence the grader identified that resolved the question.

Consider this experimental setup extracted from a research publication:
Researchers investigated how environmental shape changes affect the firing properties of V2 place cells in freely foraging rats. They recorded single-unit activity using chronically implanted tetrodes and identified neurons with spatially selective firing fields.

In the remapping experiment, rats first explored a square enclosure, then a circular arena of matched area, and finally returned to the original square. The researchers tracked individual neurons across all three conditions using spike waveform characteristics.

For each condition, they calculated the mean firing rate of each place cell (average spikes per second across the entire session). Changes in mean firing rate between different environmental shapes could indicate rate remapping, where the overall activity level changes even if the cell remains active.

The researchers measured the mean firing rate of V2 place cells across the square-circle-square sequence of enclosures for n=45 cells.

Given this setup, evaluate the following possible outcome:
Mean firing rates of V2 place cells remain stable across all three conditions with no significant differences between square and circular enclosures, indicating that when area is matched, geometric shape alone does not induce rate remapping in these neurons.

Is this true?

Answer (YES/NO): NO